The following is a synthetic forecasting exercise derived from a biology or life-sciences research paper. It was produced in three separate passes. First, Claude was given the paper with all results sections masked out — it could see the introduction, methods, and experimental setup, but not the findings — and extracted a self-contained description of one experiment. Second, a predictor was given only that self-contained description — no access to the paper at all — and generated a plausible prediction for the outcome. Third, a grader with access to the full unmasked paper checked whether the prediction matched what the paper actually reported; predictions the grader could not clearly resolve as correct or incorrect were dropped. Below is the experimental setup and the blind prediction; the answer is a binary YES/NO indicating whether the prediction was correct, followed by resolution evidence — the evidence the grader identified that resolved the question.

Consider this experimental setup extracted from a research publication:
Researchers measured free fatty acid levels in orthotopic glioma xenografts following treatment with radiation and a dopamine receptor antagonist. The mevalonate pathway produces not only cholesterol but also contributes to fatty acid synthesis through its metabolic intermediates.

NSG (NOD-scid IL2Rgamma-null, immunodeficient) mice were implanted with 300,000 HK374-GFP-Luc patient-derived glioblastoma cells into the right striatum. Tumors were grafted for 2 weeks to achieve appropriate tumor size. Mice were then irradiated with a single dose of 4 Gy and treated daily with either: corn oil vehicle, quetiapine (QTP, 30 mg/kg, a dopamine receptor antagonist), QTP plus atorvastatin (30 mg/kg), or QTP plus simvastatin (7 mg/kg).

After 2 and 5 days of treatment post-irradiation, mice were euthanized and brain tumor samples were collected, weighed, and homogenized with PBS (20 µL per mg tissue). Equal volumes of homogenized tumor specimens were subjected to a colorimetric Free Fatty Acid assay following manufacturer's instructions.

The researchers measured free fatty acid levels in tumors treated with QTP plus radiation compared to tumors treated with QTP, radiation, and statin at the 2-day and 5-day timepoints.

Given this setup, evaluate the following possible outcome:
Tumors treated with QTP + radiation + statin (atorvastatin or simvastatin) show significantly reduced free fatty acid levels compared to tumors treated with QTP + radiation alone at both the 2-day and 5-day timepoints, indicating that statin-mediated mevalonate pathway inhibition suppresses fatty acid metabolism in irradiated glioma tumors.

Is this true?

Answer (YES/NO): NO